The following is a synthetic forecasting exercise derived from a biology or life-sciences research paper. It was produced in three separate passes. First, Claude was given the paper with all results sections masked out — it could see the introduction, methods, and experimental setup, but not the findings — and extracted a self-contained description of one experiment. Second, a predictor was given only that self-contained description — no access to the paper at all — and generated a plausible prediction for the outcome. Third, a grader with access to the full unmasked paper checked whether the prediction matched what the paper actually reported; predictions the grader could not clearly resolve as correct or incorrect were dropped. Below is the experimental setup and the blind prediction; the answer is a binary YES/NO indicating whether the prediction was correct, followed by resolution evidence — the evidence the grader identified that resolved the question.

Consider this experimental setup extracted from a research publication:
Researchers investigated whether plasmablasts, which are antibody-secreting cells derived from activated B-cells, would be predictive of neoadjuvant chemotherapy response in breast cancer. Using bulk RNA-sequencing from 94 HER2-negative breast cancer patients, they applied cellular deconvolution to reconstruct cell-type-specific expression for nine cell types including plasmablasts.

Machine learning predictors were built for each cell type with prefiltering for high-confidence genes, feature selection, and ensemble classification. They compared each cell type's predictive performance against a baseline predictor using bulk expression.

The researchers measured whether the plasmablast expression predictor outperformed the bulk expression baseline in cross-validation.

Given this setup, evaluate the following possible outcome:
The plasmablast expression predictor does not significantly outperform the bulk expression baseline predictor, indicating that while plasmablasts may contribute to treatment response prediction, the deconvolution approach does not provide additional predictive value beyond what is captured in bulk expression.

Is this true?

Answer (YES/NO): NO